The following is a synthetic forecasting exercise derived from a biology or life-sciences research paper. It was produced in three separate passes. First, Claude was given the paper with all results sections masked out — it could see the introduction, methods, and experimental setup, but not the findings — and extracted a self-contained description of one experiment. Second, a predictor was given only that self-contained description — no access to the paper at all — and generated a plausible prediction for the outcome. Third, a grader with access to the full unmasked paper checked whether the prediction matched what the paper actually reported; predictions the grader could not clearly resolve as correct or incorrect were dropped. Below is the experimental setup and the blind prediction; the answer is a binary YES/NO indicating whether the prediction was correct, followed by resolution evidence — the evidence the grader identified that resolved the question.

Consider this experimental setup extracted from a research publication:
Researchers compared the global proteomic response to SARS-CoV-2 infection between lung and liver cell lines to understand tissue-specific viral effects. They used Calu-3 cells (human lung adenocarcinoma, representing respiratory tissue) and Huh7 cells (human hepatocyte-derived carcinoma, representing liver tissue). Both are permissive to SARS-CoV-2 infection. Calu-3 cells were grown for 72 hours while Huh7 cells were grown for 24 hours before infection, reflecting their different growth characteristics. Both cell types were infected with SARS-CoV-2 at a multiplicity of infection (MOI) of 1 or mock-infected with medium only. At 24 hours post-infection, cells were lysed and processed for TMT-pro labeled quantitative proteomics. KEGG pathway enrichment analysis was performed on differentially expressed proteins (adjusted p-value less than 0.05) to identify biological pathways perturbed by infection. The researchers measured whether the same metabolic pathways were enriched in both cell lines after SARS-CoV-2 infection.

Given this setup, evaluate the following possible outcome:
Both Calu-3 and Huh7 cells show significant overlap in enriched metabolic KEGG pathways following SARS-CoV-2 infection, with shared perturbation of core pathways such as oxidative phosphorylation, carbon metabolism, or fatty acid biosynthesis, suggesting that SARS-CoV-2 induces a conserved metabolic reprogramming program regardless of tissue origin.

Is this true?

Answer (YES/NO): NO